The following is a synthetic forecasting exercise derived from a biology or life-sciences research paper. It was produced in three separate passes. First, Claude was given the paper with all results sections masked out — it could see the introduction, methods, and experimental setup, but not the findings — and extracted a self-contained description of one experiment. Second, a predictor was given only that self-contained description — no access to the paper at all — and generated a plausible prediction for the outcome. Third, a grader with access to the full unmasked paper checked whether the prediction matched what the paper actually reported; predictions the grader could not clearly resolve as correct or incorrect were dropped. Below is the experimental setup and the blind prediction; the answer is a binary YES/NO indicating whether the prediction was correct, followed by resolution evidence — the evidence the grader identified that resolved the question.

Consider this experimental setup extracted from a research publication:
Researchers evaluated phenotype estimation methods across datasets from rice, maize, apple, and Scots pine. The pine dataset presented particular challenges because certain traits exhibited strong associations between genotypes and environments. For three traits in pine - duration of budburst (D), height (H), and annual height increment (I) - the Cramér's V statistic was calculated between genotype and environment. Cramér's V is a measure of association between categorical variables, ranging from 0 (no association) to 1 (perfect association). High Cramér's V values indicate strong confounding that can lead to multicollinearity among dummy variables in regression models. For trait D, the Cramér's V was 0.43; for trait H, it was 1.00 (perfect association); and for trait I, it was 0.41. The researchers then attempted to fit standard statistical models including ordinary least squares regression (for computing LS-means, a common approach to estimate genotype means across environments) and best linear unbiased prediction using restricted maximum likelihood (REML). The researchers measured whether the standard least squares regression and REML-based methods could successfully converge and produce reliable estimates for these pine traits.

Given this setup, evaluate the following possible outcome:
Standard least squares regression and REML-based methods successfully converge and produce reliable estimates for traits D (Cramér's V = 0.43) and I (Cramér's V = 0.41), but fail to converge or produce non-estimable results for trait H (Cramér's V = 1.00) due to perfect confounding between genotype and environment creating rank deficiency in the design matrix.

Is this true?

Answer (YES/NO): NO